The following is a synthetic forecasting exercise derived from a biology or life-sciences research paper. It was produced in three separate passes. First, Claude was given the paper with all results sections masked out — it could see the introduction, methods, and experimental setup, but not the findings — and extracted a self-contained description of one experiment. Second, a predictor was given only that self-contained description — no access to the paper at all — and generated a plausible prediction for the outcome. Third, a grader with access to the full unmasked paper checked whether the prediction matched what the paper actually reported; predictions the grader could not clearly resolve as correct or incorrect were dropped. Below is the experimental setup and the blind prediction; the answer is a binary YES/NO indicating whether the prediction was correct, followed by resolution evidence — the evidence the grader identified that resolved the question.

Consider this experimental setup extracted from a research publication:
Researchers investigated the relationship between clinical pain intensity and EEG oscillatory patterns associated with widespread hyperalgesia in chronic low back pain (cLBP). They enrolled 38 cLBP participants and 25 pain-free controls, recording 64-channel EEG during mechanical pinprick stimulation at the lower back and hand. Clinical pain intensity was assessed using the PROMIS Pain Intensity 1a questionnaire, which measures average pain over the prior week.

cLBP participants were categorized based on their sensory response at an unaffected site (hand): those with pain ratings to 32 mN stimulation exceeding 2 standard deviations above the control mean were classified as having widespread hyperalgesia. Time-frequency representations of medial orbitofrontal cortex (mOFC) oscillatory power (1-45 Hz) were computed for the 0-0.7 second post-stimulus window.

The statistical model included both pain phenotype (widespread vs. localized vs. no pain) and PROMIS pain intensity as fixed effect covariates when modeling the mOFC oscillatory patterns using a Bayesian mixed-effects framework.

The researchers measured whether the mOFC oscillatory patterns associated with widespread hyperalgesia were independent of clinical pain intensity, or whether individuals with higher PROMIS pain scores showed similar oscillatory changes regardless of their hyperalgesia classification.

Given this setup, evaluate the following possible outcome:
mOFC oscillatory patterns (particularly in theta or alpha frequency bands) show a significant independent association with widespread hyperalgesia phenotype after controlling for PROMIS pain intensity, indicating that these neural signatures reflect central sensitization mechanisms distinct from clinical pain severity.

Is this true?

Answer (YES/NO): YES